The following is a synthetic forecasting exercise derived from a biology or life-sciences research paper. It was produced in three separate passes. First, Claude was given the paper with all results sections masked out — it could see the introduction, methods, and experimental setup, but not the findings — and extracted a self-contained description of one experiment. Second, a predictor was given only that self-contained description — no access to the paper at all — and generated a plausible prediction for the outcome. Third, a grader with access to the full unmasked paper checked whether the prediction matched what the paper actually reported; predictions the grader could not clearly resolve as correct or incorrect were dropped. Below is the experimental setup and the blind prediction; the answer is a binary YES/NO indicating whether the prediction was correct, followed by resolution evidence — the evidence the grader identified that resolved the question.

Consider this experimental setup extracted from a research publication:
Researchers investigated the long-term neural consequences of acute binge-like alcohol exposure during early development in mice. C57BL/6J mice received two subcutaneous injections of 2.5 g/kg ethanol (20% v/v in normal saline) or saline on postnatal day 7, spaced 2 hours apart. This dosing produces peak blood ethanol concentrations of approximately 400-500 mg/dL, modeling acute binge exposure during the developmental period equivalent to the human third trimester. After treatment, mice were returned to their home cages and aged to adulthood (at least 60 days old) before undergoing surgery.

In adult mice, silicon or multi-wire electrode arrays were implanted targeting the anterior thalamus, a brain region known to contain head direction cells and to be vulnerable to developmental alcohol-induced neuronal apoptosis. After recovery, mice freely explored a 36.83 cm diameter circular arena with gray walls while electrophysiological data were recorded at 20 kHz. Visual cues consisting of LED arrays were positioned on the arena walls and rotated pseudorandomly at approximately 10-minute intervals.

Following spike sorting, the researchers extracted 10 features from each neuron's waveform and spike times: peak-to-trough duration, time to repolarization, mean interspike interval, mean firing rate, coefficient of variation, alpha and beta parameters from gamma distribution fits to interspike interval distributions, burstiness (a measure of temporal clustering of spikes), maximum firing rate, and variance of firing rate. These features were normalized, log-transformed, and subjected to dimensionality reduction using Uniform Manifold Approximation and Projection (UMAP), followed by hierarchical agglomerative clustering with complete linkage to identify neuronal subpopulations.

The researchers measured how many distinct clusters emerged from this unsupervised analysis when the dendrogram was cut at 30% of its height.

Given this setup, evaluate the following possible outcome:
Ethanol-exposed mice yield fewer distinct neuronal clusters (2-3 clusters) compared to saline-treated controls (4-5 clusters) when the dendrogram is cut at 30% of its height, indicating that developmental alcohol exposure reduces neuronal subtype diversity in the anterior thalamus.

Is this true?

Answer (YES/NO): NO